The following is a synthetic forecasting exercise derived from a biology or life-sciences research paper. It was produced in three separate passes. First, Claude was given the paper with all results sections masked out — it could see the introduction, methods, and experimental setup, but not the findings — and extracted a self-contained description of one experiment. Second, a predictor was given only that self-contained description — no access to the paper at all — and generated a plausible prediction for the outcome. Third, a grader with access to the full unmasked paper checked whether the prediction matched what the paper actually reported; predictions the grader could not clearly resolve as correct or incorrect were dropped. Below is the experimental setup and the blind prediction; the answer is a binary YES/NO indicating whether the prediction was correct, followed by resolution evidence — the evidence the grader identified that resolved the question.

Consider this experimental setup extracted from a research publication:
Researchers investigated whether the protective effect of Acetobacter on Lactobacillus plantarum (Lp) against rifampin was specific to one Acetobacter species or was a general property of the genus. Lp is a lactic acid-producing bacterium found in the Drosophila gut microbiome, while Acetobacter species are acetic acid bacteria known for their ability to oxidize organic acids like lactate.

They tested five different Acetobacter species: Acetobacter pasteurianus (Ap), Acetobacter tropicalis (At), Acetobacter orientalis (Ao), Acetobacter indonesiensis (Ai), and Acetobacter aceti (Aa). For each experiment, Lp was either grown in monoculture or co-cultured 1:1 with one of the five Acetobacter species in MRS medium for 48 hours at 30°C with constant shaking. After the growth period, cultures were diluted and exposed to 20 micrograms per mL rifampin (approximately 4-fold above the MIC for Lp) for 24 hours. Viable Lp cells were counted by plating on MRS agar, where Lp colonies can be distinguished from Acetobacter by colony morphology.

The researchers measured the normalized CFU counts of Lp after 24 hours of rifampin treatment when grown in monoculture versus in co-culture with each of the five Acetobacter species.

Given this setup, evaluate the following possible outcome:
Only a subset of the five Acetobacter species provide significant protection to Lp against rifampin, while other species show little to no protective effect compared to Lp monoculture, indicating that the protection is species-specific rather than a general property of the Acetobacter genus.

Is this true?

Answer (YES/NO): NO